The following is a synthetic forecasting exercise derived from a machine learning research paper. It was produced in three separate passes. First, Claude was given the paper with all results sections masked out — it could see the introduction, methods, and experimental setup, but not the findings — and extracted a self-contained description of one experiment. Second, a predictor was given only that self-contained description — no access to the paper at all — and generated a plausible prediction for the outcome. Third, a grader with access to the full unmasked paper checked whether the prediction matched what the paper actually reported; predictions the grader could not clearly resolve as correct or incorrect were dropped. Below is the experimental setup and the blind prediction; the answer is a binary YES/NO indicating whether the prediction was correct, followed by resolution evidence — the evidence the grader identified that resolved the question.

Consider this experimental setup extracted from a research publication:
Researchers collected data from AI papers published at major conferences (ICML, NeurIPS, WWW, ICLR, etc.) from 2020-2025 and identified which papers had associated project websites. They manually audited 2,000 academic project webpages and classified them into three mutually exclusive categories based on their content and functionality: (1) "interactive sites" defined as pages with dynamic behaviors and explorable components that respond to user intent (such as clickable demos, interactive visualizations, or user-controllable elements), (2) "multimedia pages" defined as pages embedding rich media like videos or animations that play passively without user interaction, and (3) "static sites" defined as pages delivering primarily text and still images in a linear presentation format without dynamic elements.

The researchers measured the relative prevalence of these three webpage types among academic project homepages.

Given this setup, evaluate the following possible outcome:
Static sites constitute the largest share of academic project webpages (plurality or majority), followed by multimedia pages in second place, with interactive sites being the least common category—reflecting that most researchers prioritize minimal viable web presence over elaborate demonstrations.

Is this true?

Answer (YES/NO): YES